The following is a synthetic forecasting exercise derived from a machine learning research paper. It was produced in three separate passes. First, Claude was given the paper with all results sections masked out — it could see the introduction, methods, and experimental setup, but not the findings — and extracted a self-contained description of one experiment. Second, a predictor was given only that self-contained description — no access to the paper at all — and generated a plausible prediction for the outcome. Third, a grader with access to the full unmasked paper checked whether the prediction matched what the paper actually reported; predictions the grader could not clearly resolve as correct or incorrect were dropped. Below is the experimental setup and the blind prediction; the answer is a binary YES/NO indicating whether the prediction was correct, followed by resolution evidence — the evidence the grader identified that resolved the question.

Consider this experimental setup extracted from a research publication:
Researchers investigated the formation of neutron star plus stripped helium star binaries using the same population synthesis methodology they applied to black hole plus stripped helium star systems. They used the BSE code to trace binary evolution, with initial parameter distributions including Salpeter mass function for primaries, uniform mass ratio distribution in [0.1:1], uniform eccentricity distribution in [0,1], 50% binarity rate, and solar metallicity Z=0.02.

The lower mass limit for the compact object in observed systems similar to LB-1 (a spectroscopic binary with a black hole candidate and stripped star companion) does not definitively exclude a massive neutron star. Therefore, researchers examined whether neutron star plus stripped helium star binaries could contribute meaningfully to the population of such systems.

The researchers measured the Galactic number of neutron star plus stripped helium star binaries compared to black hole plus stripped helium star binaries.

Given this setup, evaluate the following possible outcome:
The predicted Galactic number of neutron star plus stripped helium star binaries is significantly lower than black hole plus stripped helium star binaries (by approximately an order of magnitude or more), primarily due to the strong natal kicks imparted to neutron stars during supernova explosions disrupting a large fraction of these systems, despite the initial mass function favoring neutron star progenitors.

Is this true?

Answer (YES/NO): YES